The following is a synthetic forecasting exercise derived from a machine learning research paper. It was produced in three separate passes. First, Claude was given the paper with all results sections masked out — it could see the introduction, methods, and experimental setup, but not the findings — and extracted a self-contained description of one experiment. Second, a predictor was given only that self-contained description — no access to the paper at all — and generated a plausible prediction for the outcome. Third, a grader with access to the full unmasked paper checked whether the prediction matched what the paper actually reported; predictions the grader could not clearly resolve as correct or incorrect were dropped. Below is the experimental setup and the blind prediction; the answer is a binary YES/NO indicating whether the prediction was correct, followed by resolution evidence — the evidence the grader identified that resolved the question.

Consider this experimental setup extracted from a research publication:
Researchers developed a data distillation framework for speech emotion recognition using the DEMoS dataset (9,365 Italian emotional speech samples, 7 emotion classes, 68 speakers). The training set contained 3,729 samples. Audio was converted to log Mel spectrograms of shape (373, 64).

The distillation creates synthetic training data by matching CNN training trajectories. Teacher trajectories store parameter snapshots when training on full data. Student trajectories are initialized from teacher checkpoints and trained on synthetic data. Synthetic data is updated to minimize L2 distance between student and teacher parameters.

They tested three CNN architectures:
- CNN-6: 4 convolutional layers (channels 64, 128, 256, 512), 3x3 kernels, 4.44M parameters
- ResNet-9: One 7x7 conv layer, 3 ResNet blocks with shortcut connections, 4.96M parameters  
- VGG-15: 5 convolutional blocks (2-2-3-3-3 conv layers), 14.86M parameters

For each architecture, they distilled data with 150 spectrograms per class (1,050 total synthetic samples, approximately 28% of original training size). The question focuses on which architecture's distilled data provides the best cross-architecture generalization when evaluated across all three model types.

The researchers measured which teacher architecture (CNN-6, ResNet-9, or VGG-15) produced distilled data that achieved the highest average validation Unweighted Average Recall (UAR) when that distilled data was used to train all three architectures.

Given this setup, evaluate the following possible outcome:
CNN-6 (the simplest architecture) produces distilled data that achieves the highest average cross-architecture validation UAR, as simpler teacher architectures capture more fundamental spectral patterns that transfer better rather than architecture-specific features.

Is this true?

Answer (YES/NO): NO